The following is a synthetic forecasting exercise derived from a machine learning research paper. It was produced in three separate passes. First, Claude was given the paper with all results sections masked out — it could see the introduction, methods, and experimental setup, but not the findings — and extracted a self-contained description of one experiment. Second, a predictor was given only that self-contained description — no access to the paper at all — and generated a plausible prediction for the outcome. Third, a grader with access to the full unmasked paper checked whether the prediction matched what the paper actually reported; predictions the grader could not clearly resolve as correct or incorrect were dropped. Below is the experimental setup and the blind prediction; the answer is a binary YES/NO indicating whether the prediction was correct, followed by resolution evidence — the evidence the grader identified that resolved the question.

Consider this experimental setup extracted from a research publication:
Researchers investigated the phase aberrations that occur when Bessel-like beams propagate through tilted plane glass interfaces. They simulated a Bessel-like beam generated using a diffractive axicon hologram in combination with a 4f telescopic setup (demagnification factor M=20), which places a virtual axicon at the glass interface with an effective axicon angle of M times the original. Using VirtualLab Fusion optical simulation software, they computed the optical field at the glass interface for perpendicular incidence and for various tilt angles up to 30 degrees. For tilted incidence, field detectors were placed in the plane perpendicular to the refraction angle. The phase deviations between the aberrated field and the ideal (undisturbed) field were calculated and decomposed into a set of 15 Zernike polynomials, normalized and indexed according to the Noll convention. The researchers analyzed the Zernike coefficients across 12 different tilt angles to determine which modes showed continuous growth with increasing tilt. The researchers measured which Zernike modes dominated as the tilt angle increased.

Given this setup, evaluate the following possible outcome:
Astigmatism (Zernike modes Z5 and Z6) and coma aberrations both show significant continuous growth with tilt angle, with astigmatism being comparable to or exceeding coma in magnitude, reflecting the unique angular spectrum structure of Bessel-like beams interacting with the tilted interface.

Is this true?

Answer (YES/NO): NO